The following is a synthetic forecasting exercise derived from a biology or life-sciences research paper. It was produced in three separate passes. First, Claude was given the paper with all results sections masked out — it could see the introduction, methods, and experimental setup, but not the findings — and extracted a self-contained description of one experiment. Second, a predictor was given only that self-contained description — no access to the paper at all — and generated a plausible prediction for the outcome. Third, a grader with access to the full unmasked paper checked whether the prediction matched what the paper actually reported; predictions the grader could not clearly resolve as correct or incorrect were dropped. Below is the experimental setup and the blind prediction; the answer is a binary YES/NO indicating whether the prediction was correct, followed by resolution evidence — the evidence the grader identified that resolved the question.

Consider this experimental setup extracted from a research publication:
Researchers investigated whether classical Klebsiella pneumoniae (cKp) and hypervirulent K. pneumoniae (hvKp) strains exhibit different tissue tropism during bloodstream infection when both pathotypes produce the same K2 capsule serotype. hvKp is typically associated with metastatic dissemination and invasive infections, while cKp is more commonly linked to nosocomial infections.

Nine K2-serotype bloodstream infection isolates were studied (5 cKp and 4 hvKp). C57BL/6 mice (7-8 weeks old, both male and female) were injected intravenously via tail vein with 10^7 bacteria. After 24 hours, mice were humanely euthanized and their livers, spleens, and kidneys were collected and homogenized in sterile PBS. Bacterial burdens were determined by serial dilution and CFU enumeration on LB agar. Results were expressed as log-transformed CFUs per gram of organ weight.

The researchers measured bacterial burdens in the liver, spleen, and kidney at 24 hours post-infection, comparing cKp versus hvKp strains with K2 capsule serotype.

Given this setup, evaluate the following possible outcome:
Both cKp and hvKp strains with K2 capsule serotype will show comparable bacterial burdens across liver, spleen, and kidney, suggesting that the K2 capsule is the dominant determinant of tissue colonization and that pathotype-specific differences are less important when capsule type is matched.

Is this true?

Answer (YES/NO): NO